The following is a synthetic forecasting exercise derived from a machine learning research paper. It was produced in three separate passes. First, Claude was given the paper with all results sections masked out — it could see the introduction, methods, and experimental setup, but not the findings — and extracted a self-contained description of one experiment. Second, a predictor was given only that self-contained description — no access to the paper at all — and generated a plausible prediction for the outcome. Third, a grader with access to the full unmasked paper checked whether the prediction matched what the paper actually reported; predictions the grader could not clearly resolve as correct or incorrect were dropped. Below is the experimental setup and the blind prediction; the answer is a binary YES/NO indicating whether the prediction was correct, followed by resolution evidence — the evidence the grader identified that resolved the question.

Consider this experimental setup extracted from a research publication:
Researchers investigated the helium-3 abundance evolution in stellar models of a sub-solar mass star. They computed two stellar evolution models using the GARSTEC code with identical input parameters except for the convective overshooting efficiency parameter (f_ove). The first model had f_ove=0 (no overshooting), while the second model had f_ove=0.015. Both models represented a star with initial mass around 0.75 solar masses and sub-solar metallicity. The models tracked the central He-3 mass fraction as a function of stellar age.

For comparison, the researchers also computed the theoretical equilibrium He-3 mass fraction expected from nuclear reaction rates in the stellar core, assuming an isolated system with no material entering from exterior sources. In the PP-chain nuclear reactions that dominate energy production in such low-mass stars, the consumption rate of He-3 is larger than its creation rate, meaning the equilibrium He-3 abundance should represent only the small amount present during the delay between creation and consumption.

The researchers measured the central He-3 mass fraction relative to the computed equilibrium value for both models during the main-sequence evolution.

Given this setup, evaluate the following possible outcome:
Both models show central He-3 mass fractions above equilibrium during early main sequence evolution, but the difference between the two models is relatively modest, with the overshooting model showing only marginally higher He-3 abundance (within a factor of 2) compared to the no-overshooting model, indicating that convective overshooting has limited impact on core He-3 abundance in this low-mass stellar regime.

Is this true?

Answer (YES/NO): NO